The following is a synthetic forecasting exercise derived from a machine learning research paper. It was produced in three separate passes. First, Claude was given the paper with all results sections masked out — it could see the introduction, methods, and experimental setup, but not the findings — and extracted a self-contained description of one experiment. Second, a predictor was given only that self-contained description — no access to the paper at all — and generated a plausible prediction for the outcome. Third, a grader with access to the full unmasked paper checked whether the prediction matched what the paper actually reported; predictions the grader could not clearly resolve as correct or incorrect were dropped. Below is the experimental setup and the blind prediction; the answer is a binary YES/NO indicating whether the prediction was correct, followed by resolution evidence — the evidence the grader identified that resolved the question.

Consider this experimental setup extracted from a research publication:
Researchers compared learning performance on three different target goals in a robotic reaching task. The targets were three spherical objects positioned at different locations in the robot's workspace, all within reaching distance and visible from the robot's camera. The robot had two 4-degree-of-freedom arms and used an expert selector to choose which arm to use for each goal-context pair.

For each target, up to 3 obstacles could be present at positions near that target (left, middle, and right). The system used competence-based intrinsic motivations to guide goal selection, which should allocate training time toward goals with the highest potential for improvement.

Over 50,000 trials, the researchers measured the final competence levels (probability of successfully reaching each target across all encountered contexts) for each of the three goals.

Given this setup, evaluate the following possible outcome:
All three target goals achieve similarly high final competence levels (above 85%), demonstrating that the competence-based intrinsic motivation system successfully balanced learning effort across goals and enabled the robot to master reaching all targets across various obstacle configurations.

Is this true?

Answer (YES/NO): YES